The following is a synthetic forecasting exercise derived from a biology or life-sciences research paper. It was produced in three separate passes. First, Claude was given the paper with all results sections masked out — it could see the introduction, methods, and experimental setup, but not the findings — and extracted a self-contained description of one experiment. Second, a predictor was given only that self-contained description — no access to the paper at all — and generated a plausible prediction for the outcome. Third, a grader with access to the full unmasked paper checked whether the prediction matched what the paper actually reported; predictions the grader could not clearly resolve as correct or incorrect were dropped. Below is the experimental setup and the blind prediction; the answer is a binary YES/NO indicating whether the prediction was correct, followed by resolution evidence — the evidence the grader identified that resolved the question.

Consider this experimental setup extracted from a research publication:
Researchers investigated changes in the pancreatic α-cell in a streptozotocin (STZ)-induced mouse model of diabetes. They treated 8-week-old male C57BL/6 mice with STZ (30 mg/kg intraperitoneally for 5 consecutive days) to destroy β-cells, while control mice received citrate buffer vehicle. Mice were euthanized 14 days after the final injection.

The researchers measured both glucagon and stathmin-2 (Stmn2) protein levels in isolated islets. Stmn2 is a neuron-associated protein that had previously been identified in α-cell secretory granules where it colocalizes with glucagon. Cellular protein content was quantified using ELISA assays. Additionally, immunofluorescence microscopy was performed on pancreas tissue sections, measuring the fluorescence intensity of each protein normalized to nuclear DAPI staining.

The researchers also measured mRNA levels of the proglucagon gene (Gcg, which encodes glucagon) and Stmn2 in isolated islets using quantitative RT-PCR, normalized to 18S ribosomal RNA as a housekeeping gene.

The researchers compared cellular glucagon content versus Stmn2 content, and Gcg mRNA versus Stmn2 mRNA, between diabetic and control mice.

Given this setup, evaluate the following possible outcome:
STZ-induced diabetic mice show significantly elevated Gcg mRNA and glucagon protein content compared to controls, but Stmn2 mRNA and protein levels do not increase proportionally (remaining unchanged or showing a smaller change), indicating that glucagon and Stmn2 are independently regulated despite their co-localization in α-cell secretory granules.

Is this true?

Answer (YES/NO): NO